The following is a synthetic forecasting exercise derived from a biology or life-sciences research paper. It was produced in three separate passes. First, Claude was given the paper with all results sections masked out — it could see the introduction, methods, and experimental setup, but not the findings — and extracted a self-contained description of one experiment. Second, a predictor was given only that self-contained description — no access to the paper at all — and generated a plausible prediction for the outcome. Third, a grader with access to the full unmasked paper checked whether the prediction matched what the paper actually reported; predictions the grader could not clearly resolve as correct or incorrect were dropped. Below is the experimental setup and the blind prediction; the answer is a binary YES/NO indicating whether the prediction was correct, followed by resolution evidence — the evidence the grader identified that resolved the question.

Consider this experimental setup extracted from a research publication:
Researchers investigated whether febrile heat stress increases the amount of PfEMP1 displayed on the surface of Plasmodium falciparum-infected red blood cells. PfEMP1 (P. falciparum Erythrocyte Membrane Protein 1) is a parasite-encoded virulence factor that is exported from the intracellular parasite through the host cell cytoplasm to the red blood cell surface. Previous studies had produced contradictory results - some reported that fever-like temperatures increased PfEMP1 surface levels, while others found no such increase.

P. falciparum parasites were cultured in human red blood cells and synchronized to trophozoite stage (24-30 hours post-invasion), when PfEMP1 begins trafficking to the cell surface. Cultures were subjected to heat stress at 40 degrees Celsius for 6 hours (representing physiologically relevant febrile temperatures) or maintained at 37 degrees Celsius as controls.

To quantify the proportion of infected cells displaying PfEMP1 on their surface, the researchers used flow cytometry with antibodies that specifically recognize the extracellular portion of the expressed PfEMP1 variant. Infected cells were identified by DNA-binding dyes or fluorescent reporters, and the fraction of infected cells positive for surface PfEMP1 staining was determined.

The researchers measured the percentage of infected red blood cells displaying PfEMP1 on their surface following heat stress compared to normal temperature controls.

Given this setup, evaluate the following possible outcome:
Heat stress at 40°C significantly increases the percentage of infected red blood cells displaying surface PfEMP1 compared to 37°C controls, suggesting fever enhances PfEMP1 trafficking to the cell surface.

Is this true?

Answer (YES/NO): NO